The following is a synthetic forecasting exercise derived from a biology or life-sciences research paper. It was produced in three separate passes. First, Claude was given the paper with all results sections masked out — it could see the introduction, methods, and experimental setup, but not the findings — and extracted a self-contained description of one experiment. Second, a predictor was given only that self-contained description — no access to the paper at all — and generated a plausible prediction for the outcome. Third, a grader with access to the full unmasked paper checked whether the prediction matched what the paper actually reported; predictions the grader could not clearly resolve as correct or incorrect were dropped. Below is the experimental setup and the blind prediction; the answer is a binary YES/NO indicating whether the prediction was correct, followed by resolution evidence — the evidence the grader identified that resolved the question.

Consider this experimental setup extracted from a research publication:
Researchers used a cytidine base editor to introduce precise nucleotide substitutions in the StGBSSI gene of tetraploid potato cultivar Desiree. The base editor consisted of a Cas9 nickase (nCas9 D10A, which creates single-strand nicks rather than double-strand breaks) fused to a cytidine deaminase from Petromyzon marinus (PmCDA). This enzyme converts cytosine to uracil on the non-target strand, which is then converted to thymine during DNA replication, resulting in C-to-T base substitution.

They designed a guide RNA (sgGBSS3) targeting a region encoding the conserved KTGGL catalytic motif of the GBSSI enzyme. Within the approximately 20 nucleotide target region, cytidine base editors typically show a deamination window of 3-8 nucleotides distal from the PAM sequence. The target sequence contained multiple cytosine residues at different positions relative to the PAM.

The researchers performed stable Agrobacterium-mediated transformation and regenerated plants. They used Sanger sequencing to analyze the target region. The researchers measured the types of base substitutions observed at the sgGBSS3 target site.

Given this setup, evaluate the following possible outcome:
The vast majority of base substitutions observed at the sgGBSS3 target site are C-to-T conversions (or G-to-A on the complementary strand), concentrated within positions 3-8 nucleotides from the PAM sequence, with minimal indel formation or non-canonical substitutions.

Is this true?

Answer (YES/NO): NO